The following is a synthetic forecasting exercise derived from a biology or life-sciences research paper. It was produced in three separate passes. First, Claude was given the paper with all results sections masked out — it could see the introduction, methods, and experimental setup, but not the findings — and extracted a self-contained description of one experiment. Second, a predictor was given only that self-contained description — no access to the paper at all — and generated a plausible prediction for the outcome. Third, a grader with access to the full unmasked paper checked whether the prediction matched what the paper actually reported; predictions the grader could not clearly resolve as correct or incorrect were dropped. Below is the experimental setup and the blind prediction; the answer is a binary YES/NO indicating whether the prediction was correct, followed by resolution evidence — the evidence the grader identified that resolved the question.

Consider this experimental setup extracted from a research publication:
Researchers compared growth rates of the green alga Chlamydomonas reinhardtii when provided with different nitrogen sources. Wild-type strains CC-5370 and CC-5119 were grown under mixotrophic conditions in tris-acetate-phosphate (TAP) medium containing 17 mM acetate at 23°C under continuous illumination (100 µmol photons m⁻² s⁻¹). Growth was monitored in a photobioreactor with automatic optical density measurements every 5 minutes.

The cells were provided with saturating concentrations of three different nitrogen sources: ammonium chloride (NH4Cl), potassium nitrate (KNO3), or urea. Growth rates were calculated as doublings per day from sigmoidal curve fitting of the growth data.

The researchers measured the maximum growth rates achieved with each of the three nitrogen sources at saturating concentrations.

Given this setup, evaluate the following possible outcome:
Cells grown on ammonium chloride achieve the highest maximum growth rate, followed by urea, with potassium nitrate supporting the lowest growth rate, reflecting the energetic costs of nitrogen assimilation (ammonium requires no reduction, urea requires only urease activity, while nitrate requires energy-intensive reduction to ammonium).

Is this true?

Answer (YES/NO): NO